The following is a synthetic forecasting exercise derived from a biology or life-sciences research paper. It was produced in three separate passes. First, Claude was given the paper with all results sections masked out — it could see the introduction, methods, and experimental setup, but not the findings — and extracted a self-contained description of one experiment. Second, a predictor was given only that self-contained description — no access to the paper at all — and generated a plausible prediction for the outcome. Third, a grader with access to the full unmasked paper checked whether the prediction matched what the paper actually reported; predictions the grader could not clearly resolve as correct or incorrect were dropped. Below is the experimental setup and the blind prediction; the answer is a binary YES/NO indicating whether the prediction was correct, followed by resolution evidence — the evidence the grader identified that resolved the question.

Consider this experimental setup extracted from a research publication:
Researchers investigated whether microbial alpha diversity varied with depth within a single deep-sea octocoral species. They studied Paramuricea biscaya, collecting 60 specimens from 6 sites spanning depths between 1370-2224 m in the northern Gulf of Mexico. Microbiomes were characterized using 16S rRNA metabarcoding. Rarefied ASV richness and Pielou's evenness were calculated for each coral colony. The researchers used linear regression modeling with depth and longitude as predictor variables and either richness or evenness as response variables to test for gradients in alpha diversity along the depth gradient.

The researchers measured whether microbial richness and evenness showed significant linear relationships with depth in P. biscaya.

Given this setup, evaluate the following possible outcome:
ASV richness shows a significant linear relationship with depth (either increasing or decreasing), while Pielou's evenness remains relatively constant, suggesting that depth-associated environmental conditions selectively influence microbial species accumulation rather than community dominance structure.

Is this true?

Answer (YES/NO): NO